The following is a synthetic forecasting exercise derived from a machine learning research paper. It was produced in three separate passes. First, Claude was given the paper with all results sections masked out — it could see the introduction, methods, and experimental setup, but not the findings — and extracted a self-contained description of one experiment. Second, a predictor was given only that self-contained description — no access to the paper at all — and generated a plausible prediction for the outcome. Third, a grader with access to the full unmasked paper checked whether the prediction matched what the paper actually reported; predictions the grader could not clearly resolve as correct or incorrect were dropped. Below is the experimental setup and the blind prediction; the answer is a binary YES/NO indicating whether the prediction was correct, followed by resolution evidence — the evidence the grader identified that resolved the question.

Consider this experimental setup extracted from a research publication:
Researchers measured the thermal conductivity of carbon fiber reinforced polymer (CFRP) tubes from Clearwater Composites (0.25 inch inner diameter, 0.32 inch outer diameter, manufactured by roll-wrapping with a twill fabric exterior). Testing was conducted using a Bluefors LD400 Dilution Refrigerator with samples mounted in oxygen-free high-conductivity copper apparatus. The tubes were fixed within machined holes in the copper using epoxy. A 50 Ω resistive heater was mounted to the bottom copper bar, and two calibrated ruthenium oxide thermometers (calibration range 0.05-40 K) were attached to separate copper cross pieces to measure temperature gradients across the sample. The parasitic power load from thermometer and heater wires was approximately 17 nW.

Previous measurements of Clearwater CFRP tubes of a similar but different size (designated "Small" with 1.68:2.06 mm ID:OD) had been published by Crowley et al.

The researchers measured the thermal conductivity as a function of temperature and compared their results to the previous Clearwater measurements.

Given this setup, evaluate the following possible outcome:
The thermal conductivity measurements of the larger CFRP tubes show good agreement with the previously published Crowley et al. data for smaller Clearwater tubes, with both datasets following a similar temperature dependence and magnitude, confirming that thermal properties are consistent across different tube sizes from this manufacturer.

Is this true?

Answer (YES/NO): YES